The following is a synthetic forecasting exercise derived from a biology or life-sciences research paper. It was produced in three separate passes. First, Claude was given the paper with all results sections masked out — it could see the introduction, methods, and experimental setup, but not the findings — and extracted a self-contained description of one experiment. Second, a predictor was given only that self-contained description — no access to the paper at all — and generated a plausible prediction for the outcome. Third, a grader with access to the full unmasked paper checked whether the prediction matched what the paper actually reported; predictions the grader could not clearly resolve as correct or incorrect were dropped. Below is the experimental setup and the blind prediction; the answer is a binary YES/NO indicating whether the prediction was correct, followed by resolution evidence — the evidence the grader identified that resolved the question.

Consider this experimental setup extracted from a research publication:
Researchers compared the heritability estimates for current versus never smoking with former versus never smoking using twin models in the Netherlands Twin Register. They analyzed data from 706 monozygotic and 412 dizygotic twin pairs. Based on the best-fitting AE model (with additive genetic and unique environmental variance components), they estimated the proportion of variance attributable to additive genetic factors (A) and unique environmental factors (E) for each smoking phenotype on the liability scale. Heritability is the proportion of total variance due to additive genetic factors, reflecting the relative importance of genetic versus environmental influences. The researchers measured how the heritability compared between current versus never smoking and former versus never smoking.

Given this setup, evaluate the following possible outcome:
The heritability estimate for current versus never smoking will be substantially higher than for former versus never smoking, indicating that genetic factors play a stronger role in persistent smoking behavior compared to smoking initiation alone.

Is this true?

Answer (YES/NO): NO